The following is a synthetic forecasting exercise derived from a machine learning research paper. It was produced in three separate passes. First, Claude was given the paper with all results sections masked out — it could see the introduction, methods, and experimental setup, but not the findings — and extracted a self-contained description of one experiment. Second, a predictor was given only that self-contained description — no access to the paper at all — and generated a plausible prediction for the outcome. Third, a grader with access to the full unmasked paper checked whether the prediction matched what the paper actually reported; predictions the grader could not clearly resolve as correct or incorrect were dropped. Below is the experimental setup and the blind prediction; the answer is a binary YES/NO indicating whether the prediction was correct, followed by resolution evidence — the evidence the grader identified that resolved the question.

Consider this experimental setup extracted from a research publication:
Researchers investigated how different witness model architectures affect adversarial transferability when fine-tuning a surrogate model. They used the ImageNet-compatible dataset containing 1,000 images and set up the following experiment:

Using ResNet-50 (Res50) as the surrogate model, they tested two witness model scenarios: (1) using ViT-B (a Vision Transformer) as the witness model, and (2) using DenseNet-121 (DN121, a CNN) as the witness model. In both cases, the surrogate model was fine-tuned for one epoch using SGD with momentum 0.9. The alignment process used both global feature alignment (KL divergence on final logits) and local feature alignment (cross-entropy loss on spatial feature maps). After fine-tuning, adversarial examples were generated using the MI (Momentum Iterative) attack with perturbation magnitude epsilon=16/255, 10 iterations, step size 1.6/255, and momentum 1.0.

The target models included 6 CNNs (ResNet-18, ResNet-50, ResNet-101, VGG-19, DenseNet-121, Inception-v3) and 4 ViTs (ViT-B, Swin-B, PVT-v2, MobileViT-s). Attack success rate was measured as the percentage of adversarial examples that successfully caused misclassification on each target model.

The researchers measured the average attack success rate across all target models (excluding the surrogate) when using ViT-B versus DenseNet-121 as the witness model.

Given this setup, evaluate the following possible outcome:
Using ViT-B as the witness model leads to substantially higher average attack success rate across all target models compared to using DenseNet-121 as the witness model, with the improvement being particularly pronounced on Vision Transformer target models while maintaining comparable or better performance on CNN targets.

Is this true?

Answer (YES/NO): NO